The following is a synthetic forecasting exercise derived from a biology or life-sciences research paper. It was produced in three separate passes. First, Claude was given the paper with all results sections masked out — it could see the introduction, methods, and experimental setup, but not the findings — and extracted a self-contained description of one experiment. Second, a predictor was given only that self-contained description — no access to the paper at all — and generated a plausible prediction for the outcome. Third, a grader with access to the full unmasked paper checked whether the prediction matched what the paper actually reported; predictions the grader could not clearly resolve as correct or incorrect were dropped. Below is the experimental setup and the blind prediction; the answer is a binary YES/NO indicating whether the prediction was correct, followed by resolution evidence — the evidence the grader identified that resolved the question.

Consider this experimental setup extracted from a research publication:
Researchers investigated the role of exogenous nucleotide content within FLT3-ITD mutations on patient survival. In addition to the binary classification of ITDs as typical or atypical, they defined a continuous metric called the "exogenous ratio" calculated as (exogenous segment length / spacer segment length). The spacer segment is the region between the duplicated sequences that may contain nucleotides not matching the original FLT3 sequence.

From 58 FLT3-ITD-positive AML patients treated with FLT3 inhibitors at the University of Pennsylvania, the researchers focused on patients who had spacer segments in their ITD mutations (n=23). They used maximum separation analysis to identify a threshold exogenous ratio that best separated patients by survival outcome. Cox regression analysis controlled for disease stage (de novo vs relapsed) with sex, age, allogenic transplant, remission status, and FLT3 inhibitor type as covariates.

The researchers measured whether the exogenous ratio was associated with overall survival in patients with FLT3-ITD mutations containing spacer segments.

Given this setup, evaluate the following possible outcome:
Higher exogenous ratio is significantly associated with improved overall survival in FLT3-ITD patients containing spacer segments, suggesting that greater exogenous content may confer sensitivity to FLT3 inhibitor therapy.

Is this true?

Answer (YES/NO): NO